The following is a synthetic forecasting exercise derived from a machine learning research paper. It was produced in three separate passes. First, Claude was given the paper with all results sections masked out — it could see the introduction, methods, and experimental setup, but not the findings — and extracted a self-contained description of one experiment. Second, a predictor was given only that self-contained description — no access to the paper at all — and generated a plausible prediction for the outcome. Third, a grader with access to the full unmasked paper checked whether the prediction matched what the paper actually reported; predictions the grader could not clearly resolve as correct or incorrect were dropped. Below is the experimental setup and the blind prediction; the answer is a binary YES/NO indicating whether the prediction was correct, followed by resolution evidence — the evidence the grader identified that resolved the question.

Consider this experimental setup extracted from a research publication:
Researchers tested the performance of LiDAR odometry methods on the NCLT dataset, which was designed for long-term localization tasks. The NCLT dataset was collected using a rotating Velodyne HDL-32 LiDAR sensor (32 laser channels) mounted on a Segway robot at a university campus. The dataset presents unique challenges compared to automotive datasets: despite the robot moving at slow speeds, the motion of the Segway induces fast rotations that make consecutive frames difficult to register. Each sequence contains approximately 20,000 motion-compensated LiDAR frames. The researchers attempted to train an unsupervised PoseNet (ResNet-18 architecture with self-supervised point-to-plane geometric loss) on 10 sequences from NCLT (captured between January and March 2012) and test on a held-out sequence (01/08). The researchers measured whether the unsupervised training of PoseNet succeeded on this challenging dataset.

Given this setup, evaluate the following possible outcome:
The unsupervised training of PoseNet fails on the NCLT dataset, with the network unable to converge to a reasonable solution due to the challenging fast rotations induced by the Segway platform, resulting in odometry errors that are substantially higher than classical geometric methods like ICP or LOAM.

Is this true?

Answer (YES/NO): YES